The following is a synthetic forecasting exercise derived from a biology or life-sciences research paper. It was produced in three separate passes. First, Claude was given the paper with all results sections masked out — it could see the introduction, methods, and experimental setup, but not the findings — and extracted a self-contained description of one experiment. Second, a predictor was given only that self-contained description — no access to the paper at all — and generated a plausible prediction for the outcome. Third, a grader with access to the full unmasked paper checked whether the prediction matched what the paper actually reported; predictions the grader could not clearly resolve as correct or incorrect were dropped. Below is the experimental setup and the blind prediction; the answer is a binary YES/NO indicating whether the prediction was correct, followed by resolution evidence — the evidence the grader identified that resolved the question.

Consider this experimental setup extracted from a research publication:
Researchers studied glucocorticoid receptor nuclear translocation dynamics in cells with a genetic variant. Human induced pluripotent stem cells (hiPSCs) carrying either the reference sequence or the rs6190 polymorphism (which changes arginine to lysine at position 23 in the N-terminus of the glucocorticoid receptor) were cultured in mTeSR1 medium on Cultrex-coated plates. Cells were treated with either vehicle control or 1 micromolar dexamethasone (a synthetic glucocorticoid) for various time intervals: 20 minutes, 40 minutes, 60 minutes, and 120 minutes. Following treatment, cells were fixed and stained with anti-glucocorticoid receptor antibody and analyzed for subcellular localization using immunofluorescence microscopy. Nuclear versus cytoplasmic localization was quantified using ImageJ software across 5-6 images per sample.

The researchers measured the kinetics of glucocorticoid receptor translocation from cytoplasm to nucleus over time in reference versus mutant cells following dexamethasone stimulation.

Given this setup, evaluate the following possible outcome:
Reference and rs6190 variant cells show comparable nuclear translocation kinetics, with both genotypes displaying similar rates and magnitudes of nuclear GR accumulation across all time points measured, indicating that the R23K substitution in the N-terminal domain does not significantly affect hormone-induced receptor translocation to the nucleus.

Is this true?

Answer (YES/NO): NO